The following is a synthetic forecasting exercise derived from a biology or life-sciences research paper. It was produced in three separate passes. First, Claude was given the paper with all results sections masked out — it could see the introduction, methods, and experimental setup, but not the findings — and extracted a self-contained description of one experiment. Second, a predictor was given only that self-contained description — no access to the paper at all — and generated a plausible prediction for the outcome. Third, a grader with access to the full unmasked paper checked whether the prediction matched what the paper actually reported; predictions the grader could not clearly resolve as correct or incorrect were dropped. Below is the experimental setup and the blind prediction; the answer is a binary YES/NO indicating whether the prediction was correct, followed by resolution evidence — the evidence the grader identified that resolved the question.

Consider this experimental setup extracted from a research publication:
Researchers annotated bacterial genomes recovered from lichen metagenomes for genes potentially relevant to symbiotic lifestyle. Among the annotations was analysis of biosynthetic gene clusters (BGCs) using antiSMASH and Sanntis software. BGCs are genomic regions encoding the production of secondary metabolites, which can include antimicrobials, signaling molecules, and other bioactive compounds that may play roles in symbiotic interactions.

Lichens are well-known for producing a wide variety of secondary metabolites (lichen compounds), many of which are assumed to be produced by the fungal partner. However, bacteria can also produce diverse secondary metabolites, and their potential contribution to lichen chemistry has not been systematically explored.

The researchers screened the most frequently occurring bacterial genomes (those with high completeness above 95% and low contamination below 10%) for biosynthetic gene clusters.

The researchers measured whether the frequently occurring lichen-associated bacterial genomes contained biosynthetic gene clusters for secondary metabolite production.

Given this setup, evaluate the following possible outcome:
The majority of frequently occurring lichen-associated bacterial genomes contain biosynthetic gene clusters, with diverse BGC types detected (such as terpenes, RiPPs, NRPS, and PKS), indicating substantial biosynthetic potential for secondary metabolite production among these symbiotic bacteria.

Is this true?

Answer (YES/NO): NO